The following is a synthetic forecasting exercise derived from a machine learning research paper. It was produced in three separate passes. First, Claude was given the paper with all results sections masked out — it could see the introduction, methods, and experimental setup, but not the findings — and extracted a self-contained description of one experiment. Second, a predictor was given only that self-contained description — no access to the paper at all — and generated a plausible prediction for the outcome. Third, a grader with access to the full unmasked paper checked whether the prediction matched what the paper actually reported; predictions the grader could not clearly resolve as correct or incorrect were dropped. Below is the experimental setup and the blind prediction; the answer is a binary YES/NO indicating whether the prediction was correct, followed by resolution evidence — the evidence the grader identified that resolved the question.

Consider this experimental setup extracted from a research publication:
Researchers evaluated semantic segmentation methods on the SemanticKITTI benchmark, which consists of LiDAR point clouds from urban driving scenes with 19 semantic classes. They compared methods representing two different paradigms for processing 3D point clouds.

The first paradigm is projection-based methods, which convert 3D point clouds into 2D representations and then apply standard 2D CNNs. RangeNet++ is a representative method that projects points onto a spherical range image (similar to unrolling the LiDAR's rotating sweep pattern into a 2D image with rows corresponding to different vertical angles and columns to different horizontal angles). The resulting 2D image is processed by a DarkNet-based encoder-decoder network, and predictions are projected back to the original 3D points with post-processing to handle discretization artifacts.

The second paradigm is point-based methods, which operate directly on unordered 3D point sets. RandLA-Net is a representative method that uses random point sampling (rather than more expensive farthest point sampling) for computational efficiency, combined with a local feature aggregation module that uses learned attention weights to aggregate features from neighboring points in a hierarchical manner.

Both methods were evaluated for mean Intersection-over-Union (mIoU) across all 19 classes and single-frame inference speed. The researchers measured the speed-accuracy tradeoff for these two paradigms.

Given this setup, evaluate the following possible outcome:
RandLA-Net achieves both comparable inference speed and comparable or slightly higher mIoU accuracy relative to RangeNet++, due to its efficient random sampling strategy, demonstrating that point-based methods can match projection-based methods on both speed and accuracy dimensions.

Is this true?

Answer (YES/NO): NO